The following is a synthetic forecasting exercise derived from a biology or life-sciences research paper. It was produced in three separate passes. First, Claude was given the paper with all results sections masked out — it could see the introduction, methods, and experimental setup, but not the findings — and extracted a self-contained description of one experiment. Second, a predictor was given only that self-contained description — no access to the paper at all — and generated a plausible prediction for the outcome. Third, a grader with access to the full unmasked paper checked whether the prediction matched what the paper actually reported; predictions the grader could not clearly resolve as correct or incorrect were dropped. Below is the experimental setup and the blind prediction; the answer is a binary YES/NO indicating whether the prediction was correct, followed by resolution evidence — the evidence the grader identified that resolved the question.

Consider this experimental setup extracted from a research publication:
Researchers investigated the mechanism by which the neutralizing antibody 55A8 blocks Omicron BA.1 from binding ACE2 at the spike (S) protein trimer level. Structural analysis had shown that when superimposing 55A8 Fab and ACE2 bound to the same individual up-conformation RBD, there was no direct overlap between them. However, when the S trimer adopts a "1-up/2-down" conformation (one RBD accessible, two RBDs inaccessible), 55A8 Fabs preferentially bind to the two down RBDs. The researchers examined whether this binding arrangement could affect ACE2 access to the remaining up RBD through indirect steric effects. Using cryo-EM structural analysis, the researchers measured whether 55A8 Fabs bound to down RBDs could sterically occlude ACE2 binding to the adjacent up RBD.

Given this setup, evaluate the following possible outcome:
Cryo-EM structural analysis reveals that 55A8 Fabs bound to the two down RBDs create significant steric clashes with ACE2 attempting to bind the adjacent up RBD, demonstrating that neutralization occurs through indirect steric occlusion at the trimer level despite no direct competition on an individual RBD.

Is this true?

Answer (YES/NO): YES